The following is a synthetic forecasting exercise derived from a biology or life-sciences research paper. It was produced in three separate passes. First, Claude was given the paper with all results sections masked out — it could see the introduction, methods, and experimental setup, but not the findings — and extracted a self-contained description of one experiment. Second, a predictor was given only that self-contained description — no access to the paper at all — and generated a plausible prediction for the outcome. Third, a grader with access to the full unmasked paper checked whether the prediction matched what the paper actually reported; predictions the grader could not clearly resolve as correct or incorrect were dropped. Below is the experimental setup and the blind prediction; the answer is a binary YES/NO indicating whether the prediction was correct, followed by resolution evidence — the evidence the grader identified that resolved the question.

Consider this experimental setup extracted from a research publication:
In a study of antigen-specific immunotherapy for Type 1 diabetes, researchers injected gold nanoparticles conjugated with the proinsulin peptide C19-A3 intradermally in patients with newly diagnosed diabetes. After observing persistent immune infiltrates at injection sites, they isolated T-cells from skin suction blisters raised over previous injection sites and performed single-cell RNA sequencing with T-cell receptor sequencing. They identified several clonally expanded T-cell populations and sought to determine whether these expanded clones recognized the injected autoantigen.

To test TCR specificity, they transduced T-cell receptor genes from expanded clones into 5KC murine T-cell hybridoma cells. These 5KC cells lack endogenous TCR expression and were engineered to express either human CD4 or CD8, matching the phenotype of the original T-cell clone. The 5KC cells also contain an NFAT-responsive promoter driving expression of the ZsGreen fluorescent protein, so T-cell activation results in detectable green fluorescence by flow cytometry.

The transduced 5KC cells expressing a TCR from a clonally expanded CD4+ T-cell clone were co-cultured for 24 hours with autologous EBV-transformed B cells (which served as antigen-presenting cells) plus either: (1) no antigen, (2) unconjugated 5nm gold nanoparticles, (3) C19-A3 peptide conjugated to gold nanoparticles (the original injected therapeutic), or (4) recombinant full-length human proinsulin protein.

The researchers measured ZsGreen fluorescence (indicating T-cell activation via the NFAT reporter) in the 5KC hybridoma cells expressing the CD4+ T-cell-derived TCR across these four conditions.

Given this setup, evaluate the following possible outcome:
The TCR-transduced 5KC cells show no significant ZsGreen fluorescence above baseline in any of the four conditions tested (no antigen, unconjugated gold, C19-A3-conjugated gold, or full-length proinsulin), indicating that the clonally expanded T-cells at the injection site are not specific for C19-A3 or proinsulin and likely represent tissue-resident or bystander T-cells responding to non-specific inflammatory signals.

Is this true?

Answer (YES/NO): NO